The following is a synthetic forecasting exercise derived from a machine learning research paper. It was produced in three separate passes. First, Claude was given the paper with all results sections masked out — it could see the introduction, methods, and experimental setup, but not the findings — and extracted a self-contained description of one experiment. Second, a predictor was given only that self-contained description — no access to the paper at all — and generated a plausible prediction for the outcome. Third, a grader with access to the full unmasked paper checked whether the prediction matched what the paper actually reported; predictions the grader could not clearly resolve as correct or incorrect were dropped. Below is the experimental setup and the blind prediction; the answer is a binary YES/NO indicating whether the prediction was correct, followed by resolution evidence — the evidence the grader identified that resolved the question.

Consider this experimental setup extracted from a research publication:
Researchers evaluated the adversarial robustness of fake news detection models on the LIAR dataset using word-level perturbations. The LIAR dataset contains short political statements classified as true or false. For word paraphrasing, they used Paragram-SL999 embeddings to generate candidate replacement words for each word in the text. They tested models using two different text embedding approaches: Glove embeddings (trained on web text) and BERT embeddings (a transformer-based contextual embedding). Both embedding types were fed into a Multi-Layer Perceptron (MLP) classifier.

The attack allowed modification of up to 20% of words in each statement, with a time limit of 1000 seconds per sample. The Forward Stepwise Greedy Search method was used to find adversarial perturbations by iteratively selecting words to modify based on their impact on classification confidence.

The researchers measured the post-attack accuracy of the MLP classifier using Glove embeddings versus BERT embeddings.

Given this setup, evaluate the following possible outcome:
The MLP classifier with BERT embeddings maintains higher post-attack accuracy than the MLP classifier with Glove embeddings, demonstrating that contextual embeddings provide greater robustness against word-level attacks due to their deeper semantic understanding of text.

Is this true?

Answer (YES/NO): YES